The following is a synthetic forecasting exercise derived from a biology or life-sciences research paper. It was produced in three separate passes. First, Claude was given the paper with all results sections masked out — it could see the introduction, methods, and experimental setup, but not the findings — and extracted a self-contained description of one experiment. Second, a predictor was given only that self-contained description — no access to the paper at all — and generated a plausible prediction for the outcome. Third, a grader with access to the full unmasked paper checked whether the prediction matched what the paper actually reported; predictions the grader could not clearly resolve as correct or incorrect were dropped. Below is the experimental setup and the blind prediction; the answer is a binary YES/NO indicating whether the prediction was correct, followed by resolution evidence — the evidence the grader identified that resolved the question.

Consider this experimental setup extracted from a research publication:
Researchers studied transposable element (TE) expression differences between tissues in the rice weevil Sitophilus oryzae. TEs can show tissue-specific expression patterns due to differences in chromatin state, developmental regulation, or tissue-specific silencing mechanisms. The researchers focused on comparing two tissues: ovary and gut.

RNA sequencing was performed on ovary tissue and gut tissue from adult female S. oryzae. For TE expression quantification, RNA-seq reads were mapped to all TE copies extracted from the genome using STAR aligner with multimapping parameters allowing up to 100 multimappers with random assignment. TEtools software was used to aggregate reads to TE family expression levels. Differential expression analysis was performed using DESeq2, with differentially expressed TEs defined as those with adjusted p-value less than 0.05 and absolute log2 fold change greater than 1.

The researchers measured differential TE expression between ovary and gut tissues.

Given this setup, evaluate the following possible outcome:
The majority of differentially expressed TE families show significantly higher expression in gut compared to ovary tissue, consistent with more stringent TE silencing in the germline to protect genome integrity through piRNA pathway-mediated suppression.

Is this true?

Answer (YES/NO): YES